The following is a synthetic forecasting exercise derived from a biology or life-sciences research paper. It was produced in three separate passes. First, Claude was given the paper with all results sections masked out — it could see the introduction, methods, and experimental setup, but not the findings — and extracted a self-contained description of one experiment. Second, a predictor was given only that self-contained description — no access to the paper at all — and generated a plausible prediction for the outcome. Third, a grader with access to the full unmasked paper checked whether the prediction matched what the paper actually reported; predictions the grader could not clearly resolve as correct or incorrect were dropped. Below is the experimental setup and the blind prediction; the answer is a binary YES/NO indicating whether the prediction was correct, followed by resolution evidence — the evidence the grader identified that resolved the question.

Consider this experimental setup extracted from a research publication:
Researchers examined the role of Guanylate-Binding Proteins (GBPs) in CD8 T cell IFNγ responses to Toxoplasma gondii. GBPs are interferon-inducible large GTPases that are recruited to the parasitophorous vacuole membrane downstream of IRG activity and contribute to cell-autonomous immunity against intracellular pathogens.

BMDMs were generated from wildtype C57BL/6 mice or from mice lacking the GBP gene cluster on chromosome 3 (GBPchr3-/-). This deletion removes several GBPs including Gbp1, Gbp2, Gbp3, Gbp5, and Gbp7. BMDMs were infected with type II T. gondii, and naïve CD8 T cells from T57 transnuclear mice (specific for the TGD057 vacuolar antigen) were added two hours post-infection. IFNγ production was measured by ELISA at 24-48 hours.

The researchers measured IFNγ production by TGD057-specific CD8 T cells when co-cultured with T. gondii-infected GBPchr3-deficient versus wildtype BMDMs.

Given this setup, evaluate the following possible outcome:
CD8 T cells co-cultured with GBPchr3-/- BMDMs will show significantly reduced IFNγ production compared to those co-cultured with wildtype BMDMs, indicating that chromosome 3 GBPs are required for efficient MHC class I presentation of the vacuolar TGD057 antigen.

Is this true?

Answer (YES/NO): NO